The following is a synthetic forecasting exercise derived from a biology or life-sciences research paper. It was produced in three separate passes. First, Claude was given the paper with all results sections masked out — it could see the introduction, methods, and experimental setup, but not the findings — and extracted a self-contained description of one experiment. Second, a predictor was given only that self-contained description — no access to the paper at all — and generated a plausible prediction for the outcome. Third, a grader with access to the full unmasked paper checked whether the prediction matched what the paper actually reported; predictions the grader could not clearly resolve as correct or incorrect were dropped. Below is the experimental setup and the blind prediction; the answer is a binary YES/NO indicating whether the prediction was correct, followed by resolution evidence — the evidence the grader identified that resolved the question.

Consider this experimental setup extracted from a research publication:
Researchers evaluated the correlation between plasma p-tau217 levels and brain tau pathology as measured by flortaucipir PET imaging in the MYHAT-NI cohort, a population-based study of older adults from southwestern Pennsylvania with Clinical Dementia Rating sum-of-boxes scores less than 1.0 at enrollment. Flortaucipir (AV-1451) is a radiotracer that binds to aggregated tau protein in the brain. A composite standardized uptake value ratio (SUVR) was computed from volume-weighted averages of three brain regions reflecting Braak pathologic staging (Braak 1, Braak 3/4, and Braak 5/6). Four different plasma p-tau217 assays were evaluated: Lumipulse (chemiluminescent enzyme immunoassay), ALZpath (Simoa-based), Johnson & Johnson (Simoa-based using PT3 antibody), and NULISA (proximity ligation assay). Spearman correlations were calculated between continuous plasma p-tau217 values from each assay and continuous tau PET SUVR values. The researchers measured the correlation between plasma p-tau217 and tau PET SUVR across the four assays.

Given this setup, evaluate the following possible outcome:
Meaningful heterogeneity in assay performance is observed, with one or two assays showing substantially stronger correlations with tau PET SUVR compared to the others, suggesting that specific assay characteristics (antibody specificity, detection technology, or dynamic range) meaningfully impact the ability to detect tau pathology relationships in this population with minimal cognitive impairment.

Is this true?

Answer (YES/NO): YES